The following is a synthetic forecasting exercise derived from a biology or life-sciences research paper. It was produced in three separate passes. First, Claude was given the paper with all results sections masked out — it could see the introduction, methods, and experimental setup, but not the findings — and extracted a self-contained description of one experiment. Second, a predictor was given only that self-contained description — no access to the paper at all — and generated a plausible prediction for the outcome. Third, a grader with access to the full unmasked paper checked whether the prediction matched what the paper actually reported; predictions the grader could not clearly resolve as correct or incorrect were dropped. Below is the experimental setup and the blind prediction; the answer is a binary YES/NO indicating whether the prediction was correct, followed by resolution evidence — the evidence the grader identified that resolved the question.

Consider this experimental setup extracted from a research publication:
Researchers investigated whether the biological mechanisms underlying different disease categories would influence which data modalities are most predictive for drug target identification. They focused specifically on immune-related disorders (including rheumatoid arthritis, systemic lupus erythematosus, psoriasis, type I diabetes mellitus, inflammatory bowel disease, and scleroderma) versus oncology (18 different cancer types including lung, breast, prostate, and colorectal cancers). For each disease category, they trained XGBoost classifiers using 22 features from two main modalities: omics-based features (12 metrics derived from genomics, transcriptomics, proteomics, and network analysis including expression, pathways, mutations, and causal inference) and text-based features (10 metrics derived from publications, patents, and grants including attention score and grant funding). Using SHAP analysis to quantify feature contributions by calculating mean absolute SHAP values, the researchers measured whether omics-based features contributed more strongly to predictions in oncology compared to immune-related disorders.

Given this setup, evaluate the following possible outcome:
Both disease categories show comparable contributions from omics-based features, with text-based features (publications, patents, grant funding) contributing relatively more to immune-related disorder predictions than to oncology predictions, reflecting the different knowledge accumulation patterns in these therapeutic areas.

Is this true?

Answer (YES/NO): NO